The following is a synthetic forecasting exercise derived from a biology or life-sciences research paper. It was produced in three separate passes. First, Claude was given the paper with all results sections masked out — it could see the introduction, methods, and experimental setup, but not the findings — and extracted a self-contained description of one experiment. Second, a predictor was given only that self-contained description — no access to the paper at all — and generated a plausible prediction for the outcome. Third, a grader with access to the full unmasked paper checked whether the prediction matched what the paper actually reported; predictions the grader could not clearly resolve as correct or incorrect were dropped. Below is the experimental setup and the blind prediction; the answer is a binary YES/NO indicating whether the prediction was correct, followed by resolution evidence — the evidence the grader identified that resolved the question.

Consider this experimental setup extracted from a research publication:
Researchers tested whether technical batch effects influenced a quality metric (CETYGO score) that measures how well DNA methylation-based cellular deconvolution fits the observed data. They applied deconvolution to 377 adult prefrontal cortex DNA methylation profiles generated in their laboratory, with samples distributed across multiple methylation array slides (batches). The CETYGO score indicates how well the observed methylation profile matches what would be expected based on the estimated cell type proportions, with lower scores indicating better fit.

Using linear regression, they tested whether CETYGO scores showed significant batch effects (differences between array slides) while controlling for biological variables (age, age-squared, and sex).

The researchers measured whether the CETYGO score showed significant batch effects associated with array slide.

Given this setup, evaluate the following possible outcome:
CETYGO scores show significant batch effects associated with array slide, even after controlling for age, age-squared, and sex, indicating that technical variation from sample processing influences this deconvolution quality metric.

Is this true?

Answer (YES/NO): YES